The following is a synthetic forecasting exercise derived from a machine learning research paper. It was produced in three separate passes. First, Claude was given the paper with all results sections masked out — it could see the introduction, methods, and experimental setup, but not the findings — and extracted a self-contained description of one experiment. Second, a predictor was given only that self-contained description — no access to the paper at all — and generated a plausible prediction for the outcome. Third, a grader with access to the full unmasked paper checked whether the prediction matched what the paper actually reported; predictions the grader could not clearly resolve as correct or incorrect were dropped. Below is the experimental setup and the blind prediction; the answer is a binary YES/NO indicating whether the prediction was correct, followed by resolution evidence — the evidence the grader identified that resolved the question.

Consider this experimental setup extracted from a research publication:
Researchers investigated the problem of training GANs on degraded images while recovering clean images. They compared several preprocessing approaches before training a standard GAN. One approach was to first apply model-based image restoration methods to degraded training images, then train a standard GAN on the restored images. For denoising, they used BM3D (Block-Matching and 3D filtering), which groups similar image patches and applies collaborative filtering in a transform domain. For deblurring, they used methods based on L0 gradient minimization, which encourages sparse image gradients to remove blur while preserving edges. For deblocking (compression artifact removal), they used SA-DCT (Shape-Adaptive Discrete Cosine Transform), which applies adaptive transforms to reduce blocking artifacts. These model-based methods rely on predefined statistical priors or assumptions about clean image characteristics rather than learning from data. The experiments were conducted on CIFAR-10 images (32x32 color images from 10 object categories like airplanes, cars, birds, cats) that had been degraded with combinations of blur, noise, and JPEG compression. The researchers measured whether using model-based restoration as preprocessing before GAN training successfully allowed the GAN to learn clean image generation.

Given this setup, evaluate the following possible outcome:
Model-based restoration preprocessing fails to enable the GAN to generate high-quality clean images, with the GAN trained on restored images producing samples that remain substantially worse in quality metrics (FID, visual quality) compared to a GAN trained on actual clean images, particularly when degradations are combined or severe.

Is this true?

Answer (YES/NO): NO